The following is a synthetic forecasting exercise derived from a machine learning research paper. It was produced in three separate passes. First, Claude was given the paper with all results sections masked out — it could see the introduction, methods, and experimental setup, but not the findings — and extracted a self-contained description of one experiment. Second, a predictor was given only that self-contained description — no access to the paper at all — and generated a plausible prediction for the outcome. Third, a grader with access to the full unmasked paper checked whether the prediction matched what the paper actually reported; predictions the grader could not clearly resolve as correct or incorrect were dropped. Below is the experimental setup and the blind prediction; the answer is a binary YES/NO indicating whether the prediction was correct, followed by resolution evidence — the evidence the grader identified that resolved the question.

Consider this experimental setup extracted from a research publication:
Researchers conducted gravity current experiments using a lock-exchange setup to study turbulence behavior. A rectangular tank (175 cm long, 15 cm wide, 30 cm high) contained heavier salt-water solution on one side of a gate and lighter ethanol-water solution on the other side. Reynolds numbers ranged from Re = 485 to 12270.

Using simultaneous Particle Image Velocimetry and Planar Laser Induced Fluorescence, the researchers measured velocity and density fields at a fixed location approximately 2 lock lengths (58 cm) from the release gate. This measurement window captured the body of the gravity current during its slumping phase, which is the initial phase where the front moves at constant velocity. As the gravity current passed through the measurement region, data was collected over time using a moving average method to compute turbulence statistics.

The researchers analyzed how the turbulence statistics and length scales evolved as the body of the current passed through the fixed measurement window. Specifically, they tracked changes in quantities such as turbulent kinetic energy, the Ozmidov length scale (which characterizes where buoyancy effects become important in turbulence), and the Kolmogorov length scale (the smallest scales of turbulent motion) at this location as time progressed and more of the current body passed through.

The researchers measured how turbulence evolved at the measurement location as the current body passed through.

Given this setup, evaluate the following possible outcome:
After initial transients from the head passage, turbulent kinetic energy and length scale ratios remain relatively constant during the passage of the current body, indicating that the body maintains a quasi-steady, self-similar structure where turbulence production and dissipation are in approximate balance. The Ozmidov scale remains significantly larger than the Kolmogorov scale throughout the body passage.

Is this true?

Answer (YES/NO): NO